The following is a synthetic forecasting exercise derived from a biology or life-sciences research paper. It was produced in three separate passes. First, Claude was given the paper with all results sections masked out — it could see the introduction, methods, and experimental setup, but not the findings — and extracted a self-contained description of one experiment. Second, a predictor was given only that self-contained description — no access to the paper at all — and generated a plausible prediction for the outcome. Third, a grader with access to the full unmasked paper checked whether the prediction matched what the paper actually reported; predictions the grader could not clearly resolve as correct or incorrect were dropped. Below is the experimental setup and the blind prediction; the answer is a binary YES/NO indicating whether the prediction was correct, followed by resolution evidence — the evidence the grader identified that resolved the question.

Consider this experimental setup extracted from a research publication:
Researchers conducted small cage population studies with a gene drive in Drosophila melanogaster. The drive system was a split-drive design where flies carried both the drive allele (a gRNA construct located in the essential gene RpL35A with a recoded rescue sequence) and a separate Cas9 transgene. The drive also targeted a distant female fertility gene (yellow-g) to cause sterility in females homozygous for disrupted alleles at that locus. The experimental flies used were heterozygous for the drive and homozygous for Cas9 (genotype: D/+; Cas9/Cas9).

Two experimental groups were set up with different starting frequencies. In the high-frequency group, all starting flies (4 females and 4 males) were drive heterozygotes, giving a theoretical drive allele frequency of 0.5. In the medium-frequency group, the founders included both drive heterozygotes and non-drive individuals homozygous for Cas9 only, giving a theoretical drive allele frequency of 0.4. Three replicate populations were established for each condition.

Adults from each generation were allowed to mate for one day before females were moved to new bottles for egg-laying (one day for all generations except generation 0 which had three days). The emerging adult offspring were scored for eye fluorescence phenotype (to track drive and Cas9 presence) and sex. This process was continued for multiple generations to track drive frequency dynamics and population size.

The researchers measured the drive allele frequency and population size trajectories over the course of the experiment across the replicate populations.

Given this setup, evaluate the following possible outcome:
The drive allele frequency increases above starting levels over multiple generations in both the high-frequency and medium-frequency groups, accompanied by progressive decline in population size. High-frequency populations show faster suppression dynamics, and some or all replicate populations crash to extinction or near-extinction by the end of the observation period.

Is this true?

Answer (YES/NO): NO